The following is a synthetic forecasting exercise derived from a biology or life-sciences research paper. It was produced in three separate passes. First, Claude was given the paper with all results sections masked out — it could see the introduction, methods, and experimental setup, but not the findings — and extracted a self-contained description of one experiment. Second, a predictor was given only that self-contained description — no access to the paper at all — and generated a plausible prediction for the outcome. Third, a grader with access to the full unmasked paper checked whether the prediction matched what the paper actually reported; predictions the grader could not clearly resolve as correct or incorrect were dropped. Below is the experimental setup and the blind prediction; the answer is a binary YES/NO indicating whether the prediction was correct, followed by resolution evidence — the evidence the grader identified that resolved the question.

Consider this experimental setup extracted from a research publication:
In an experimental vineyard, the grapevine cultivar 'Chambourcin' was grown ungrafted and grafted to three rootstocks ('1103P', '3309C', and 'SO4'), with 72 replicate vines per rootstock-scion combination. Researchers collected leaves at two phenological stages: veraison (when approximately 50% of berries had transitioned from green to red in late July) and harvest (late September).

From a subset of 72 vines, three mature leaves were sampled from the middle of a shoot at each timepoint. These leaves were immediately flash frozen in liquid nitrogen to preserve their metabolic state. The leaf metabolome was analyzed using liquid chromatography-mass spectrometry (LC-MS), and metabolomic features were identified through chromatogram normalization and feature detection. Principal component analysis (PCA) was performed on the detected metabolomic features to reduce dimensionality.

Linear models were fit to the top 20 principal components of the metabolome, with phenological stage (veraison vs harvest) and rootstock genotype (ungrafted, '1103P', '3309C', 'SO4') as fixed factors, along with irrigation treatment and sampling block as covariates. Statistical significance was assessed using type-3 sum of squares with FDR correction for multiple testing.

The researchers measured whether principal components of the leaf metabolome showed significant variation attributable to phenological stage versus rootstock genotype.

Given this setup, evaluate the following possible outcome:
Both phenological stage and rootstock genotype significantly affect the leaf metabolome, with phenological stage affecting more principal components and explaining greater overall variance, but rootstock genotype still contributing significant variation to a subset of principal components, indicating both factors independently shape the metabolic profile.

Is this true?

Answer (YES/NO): YES